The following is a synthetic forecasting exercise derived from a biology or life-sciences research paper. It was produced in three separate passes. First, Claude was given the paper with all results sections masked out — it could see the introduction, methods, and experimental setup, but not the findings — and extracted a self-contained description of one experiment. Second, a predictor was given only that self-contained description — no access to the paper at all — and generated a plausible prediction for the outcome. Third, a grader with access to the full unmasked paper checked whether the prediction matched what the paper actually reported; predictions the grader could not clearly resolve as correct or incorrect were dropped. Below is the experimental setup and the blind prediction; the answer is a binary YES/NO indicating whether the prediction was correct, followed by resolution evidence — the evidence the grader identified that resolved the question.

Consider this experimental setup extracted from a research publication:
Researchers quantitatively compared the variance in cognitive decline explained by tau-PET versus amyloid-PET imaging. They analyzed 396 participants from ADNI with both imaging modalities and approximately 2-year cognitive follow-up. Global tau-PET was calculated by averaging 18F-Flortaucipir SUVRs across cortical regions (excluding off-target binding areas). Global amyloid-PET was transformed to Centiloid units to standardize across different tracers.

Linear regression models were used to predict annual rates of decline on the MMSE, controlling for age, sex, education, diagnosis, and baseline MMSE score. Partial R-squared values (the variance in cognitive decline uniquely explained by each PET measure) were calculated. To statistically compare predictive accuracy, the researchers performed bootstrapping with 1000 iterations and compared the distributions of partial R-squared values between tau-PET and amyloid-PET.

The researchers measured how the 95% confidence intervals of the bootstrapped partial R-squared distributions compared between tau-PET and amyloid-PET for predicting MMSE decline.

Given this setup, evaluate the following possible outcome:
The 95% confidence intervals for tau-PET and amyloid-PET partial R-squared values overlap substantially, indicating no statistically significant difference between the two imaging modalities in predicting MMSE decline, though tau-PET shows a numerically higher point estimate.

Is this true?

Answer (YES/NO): NO